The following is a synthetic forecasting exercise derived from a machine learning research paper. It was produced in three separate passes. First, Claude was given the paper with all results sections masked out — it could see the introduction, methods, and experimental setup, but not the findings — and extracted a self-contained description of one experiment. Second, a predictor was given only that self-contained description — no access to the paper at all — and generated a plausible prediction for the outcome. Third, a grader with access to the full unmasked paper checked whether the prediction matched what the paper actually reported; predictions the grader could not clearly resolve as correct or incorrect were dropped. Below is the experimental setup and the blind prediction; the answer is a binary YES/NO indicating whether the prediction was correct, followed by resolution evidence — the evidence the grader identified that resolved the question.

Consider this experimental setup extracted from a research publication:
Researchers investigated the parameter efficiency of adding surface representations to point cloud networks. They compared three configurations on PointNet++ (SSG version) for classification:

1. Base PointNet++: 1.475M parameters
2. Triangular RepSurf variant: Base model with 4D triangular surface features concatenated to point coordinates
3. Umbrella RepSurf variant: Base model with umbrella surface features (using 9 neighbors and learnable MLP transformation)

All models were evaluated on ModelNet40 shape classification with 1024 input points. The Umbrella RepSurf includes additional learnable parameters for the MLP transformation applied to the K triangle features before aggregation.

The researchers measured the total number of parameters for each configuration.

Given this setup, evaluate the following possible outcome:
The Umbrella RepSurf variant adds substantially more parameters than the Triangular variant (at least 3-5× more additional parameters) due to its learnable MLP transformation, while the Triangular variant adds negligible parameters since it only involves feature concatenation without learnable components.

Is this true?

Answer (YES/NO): NO